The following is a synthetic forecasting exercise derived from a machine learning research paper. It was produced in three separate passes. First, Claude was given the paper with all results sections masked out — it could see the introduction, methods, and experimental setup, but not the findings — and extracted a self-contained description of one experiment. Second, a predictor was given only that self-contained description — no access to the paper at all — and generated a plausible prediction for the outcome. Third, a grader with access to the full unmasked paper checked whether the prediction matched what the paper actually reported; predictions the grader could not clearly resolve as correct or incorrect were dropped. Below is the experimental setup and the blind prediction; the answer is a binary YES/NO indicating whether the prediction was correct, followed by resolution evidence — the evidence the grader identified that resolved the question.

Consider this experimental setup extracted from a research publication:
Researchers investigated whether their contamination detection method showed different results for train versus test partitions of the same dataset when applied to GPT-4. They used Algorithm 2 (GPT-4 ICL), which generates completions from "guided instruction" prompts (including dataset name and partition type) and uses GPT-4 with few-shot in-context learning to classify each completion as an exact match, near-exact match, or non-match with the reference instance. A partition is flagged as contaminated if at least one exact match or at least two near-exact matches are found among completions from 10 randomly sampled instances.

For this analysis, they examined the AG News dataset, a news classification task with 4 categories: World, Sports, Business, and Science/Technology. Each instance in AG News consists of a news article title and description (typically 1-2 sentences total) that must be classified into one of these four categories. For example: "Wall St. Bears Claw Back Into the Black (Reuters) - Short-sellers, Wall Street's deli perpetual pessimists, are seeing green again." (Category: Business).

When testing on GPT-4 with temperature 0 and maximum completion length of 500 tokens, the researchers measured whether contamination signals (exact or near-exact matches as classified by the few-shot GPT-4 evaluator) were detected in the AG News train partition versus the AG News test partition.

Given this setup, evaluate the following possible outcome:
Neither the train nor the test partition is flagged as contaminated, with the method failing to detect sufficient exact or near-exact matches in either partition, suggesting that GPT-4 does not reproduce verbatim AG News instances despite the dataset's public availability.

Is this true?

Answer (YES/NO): NO